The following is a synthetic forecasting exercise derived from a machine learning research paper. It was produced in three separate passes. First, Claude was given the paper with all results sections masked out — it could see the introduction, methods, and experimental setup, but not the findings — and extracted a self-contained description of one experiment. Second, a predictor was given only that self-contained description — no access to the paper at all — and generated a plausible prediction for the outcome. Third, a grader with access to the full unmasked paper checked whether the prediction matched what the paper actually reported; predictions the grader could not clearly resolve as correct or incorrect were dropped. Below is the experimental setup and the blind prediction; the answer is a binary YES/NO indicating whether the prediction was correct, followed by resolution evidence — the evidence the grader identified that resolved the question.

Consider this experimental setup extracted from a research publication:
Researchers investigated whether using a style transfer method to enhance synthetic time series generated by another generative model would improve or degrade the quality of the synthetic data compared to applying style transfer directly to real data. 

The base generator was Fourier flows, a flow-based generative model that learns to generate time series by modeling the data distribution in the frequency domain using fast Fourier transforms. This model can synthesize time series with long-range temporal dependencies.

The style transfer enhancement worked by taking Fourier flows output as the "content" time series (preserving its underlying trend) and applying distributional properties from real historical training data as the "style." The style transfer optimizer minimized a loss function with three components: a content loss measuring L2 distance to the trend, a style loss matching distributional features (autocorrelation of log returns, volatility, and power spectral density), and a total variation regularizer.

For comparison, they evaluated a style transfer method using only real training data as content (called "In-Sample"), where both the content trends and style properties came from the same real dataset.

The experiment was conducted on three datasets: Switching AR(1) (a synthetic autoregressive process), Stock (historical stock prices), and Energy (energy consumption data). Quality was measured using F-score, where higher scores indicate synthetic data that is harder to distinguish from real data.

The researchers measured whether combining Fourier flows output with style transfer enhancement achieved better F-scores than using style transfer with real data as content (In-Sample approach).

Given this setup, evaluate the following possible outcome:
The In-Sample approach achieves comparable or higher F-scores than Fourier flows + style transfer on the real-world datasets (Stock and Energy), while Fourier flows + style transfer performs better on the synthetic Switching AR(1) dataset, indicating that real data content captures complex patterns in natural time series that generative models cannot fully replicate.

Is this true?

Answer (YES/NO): NO